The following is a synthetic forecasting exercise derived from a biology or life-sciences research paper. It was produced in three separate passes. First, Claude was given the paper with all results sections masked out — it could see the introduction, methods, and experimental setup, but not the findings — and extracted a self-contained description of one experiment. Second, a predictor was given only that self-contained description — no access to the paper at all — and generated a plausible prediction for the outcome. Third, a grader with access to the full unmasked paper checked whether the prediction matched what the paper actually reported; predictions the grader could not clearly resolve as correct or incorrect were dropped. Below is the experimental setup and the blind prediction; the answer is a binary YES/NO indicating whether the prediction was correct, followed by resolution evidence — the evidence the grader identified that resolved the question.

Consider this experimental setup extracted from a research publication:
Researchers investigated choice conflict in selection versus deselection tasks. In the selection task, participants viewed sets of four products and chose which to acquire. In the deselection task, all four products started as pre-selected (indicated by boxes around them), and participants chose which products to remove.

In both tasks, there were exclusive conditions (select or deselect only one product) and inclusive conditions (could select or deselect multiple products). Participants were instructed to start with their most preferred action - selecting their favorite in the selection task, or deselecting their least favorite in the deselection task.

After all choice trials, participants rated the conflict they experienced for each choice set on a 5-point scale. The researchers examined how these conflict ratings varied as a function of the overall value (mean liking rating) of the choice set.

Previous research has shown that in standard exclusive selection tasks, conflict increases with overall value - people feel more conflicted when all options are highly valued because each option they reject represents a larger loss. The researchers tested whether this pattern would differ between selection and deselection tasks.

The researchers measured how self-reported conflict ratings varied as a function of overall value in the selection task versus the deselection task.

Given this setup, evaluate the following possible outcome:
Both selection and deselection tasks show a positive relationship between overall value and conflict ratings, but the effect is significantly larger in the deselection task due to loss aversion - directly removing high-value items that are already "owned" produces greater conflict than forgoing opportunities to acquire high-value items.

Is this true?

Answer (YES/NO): NO